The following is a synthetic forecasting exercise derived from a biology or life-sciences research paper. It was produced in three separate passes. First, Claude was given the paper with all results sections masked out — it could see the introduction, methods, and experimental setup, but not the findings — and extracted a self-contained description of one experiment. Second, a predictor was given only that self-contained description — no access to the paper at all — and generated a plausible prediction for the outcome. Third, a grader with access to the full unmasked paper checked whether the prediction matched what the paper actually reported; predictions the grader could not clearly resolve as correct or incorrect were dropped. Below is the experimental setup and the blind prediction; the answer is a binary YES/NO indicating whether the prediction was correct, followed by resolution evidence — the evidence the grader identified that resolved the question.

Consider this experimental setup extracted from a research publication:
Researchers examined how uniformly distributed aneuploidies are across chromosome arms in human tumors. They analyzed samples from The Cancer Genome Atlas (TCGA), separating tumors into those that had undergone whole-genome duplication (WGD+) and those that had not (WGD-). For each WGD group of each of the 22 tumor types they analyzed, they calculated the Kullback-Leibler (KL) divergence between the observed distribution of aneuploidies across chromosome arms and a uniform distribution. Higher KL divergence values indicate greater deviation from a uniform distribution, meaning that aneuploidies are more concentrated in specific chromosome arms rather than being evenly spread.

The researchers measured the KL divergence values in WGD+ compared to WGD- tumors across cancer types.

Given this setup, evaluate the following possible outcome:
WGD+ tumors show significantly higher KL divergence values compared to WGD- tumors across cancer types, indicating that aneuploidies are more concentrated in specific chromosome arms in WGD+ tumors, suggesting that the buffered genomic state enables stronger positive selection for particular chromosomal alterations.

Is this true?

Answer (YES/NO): NO